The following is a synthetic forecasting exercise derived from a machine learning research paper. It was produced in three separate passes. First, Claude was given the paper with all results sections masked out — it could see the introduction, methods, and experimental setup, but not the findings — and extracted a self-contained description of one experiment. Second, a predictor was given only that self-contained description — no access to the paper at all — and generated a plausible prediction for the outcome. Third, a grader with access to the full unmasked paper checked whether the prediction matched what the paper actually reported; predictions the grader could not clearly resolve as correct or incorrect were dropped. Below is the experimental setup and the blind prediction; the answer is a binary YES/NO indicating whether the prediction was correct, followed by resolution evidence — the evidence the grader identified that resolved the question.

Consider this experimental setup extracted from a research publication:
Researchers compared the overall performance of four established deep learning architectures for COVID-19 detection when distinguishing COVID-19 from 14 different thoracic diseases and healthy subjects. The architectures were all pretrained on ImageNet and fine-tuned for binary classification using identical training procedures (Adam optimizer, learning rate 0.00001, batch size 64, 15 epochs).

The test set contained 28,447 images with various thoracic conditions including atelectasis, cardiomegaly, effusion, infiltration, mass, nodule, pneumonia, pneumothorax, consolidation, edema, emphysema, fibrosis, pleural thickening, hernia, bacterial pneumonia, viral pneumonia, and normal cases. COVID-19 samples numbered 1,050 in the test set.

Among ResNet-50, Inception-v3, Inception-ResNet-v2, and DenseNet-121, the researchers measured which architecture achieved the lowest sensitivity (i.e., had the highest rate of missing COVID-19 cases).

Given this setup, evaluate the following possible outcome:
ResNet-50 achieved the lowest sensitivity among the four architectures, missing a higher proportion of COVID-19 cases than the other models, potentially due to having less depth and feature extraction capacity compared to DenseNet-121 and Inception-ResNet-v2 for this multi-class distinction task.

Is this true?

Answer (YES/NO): NO